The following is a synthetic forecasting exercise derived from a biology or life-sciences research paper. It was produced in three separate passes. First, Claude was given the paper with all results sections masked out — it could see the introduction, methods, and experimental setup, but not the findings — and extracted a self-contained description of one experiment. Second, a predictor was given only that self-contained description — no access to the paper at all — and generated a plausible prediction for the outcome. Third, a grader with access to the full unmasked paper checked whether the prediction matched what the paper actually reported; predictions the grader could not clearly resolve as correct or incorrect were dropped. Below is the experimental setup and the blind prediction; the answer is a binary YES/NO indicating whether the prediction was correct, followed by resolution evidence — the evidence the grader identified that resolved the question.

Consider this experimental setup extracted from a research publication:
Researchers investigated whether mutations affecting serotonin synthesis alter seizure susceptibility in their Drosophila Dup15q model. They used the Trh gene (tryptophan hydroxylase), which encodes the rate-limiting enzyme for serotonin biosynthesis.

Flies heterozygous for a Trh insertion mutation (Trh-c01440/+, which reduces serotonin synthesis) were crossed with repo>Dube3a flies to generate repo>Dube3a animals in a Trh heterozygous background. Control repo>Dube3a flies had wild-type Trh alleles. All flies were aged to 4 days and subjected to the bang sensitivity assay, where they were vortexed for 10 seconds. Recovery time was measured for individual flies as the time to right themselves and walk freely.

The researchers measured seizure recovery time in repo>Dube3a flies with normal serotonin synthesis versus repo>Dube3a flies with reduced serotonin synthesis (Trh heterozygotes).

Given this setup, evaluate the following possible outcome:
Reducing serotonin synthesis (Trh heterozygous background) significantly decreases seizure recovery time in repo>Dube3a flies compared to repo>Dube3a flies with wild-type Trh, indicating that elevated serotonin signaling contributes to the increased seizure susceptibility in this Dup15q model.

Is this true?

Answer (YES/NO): NO